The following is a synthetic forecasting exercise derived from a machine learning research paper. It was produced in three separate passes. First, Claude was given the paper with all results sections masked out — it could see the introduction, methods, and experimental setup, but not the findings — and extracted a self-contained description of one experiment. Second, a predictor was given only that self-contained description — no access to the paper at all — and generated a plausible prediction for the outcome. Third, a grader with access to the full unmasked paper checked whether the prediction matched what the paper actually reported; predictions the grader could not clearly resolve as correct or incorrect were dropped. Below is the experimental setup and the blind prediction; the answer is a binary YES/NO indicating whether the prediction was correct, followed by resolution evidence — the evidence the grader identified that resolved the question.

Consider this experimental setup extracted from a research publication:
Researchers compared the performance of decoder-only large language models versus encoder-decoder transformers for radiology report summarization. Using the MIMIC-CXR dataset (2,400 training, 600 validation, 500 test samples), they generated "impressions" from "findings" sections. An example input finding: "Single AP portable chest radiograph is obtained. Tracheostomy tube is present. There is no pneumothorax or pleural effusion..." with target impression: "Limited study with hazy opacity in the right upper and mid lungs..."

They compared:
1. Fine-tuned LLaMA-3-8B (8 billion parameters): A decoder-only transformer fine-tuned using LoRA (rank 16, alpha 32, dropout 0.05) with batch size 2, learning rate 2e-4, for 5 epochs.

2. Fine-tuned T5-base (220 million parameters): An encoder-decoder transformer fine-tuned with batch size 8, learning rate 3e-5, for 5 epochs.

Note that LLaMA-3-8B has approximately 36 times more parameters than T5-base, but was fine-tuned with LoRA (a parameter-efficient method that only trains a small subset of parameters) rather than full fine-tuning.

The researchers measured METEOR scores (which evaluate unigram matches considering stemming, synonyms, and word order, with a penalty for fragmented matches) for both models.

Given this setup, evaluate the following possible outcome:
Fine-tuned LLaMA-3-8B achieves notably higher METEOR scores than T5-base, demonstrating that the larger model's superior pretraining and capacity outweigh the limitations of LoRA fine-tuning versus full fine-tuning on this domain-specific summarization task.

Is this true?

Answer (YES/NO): NO